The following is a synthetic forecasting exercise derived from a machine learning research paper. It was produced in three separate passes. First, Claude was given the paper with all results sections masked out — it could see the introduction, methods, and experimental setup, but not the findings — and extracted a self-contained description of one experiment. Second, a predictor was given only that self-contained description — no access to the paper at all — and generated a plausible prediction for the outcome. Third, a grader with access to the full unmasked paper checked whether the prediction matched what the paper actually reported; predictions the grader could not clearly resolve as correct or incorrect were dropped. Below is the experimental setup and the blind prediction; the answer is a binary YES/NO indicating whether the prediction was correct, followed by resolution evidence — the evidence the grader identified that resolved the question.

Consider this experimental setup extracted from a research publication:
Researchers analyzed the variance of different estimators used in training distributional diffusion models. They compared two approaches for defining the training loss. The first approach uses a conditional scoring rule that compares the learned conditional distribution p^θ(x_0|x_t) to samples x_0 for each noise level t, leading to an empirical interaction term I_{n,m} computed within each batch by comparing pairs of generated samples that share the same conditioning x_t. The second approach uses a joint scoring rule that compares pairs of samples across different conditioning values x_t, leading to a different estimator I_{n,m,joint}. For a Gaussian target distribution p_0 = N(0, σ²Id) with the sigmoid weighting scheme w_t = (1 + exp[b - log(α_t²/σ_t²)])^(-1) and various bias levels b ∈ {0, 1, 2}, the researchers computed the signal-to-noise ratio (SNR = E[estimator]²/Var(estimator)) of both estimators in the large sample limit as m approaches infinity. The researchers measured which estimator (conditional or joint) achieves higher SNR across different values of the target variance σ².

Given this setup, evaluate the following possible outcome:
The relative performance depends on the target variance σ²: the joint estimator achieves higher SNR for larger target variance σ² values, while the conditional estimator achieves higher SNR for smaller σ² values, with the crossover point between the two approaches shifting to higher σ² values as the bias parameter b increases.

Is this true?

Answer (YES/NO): NO